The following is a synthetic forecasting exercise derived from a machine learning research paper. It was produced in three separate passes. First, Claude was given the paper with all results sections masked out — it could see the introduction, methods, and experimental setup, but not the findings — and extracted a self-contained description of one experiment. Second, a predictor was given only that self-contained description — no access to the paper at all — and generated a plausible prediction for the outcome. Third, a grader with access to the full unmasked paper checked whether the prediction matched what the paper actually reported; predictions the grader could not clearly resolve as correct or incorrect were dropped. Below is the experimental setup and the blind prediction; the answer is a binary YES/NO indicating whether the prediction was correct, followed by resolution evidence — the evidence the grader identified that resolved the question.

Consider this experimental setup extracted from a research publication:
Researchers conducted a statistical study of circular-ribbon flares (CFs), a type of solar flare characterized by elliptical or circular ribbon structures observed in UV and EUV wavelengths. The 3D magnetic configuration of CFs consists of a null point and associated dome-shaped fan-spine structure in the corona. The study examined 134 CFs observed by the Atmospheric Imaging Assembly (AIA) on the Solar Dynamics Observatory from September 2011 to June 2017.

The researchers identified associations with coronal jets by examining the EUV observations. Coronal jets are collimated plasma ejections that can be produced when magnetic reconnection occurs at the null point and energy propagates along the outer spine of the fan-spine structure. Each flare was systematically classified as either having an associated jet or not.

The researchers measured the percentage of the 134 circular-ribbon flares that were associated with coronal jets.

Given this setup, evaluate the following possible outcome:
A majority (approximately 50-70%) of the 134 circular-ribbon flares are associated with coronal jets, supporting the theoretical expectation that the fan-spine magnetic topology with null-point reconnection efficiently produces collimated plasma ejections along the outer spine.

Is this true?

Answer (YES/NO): YES